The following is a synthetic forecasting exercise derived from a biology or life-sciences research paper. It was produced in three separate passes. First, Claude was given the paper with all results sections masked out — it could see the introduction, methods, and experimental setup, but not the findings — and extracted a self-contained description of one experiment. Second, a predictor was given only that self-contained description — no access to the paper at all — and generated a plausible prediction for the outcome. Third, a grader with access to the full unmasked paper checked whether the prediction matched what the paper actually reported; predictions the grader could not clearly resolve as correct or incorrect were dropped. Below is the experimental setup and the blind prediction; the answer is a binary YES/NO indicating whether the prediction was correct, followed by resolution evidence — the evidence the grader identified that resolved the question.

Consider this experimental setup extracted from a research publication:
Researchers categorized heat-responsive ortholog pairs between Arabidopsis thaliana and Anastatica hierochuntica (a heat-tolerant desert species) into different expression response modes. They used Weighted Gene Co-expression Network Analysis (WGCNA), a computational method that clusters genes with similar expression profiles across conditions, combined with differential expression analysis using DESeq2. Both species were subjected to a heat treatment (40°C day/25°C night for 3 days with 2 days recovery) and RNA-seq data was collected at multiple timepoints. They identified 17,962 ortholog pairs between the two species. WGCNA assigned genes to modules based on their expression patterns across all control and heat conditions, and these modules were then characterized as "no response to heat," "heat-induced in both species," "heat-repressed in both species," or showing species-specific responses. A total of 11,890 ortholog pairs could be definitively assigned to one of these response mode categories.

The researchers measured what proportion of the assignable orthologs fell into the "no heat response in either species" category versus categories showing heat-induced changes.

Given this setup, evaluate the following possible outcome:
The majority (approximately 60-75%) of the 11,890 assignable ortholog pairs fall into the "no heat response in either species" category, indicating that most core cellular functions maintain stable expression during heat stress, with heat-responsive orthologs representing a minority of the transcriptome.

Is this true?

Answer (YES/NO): NO